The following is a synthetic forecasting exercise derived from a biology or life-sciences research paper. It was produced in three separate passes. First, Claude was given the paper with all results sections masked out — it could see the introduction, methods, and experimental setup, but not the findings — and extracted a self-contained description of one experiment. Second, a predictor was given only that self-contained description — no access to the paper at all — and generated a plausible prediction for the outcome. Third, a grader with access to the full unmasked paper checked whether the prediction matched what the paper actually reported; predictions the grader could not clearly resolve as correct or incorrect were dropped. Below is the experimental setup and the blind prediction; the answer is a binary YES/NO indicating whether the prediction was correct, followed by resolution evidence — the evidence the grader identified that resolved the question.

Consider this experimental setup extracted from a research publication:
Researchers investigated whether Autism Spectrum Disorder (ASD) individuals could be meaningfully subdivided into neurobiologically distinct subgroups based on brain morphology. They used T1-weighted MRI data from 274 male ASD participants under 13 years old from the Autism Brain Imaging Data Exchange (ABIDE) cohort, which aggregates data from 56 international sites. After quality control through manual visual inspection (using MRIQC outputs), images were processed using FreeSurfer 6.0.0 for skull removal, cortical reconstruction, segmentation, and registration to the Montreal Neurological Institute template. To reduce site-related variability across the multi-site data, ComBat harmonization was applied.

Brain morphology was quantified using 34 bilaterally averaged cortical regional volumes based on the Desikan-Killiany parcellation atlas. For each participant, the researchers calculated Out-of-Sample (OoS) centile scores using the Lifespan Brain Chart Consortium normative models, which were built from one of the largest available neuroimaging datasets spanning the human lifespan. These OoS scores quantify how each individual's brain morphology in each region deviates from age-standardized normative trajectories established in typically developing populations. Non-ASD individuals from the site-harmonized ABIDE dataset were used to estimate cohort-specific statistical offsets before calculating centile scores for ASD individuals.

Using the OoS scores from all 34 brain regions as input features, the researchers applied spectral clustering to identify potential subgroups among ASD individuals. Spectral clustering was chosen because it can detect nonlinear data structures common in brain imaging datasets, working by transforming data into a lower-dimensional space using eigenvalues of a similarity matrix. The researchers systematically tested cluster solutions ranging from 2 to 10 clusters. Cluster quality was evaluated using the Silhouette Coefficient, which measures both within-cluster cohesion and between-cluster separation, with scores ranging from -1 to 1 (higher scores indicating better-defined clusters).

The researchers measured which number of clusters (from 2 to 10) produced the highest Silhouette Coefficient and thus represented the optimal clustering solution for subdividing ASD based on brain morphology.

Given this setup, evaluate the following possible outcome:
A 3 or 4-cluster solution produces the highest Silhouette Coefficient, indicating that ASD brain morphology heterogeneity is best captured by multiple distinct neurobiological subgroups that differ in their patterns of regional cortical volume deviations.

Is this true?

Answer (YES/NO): NO